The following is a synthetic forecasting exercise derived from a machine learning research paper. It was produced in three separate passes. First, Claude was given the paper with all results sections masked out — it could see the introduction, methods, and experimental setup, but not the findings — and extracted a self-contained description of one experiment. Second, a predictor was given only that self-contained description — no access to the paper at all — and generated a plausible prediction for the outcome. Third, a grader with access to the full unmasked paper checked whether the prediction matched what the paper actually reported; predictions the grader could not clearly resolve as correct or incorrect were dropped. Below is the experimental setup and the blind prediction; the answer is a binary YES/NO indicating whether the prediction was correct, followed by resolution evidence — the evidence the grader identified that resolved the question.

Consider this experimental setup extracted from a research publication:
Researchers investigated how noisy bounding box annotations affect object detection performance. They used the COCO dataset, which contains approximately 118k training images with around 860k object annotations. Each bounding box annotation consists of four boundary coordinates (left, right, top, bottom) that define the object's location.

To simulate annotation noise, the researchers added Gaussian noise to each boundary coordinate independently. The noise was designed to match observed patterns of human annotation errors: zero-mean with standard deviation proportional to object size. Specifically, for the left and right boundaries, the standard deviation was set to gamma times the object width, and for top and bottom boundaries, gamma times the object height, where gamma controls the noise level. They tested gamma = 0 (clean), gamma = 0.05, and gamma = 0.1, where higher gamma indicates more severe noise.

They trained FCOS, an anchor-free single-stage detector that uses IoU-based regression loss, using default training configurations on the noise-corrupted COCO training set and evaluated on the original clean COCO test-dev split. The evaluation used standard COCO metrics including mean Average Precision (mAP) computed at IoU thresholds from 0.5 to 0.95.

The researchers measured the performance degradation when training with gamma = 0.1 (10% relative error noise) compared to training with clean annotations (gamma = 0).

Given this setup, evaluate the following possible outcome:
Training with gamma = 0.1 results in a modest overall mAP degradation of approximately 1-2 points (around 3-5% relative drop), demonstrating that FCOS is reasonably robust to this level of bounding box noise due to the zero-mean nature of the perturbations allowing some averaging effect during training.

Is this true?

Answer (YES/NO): NO